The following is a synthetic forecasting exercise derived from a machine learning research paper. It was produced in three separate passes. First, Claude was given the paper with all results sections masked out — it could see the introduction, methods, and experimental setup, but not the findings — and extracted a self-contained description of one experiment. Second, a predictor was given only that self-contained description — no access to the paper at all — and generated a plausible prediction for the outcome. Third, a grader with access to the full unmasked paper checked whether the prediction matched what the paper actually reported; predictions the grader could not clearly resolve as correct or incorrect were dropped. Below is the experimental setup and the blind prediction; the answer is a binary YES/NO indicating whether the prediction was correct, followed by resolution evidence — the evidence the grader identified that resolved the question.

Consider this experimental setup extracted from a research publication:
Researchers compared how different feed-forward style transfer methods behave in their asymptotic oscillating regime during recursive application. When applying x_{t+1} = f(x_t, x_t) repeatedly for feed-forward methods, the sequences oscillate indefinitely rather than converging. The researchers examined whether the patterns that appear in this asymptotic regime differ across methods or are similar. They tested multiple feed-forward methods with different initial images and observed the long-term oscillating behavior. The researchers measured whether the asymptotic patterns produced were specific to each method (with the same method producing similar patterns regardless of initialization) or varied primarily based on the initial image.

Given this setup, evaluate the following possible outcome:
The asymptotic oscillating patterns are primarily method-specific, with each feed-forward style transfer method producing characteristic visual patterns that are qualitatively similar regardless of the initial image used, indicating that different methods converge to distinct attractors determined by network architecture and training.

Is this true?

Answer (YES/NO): YES